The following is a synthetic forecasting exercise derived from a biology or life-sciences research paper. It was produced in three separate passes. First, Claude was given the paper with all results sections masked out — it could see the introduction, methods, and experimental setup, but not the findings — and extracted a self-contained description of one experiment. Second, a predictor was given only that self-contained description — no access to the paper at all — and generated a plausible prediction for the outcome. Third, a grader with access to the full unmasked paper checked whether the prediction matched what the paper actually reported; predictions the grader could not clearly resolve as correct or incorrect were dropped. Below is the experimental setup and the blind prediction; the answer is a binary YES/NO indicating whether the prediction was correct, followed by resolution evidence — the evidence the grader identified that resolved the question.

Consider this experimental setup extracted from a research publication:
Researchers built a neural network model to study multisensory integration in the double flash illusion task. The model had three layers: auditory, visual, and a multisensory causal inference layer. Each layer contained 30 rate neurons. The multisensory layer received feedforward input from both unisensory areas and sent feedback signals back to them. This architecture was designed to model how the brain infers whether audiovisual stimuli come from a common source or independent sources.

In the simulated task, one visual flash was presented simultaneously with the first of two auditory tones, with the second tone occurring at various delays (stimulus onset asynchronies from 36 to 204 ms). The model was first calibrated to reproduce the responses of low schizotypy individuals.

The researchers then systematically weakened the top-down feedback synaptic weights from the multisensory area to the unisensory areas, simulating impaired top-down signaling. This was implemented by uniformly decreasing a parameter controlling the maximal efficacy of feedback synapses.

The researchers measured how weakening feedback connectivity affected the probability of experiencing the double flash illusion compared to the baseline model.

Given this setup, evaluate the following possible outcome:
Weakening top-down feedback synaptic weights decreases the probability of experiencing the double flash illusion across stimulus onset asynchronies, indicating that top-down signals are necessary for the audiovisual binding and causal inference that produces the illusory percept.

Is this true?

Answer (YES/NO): NO